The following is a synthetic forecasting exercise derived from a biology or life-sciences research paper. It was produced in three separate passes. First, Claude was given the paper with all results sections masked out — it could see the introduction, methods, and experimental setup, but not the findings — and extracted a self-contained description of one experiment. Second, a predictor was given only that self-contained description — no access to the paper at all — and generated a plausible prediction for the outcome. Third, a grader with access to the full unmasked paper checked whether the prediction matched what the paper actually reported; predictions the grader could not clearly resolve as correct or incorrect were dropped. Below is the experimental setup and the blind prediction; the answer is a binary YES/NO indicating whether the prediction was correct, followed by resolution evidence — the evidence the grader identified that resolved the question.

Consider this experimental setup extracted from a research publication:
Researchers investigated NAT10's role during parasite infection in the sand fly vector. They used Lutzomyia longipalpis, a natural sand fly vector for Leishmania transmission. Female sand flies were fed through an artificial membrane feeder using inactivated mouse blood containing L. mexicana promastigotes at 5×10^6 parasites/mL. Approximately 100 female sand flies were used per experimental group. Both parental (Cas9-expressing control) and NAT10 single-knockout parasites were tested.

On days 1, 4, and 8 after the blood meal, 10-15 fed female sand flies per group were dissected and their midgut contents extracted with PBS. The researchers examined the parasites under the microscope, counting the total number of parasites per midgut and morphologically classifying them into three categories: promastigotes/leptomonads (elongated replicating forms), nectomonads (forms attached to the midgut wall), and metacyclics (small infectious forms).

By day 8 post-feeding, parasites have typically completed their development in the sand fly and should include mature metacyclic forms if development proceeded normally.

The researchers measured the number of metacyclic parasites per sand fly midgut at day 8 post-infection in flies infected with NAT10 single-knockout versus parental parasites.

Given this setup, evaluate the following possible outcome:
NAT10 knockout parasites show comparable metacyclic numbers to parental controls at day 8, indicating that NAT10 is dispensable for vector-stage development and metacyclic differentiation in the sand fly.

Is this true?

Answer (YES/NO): NO